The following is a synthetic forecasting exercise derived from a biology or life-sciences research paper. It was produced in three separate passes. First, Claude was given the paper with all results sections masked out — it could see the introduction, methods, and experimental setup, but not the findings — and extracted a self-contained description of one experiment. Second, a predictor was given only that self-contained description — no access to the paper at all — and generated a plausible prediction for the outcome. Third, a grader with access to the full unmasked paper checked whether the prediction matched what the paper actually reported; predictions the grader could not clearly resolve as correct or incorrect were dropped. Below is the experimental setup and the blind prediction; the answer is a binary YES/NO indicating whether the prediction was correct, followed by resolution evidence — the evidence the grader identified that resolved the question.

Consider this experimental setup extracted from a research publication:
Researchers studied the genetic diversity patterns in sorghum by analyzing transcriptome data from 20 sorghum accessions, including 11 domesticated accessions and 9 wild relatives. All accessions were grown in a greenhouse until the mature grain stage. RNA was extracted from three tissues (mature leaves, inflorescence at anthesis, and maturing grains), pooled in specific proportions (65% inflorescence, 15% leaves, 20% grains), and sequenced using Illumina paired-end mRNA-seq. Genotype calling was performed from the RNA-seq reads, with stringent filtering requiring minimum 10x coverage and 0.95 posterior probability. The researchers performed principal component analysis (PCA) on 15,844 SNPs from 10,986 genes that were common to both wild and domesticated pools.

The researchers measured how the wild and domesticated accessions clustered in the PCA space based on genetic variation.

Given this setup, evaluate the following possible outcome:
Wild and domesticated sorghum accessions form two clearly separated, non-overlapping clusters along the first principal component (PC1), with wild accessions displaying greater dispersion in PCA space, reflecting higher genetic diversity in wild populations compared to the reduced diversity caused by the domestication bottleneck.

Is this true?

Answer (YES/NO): NO